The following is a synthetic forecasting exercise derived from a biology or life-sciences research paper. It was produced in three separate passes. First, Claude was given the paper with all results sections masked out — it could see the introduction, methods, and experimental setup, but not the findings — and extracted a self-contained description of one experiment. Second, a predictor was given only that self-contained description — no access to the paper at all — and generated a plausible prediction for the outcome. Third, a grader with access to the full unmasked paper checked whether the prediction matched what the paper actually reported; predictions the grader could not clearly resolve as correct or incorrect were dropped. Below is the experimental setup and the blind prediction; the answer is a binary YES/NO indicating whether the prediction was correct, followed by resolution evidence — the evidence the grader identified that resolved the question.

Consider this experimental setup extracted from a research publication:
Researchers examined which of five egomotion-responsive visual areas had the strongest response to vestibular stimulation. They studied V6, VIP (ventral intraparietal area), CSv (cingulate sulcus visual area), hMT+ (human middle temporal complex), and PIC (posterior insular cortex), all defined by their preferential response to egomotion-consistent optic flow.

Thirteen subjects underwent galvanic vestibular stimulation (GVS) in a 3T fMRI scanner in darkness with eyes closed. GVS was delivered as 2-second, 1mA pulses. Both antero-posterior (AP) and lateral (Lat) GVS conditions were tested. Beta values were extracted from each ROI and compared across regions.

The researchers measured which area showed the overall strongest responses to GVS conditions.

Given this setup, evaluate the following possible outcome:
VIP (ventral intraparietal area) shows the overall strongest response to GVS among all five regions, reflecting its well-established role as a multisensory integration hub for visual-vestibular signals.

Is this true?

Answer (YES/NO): NO